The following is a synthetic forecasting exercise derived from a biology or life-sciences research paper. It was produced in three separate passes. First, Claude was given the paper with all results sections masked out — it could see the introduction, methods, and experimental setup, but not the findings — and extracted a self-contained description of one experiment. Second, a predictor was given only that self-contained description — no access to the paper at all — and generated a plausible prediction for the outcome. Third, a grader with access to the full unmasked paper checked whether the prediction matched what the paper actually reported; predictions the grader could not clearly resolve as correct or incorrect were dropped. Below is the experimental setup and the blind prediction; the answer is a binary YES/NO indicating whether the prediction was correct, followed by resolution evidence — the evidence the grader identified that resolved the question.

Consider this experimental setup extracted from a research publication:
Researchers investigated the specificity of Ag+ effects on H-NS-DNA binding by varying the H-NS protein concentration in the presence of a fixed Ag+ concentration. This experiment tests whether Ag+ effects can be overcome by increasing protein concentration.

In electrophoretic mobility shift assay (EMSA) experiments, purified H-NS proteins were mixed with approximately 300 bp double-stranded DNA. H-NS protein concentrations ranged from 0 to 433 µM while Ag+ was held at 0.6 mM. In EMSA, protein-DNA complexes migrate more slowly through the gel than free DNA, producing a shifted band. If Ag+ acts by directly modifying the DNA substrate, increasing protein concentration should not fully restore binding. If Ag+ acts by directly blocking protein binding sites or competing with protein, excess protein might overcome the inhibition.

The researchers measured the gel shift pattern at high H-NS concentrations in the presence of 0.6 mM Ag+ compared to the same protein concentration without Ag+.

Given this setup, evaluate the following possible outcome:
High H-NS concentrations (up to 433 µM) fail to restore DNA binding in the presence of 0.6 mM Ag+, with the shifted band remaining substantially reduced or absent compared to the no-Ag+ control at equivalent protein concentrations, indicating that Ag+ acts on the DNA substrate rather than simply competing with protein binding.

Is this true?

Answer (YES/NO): YES